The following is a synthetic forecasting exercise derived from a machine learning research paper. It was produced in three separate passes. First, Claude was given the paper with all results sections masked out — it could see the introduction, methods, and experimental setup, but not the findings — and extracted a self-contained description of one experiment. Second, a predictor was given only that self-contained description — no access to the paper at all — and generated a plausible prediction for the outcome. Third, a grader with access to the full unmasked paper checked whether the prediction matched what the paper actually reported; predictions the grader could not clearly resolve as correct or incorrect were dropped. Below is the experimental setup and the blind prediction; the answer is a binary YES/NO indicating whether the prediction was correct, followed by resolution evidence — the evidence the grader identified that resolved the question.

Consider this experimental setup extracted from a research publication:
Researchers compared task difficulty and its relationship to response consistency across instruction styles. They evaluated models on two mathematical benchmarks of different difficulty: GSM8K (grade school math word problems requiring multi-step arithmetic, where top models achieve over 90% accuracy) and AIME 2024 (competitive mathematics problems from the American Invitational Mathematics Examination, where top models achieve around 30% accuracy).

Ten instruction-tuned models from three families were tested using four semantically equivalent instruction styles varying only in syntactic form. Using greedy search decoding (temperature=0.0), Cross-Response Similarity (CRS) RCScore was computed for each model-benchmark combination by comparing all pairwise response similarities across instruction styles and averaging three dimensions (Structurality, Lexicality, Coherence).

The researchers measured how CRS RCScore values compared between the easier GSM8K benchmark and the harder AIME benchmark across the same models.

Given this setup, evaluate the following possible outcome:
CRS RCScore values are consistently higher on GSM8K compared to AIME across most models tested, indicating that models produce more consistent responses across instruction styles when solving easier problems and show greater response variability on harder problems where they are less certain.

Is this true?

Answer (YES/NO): YES